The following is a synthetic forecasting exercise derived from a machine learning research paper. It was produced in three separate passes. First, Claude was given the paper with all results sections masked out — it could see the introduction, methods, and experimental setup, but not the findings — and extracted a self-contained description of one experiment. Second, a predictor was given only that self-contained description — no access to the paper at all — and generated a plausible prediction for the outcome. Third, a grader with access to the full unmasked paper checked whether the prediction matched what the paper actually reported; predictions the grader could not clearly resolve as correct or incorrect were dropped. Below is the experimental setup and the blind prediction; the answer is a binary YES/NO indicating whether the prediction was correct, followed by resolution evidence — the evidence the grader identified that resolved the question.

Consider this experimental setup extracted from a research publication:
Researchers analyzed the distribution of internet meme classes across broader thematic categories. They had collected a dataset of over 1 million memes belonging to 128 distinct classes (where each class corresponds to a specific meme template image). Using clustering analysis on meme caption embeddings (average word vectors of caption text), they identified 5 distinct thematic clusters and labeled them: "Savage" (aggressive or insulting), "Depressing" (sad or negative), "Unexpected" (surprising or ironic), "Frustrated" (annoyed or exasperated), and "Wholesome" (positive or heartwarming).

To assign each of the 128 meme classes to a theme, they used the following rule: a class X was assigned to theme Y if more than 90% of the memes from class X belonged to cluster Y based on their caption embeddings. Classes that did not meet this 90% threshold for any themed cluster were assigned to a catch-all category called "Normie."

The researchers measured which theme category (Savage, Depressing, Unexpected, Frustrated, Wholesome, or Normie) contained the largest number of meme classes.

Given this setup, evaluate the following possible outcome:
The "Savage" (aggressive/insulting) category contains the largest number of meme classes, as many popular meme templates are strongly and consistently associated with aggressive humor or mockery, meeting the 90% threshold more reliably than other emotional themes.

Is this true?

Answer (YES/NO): NO